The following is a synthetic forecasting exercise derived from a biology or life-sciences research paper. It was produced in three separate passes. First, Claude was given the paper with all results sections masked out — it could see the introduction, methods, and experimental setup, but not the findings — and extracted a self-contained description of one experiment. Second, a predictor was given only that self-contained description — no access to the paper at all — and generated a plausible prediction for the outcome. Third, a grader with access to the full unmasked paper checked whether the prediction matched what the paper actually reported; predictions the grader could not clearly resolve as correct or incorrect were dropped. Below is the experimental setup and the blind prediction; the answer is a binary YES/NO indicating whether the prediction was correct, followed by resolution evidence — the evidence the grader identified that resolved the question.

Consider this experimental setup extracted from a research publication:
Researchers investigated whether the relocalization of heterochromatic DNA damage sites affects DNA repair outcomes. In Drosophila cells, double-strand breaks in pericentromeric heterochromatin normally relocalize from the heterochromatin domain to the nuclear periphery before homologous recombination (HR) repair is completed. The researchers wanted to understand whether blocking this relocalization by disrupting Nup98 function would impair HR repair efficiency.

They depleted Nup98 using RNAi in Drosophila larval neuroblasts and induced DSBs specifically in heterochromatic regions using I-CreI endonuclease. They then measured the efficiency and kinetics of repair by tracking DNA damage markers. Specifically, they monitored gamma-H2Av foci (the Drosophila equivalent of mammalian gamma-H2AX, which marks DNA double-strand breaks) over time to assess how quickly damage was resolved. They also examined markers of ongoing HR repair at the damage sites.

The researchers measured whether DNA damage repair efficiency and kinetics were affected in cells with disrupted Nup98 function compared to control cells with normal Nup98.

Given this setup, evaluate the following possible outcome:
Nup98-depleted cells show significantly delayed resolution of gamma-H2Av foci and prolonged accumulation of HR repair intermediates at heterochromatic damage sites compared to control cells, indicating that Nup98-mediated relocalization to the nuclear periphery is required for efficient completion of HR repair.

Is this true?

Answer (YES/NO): YES